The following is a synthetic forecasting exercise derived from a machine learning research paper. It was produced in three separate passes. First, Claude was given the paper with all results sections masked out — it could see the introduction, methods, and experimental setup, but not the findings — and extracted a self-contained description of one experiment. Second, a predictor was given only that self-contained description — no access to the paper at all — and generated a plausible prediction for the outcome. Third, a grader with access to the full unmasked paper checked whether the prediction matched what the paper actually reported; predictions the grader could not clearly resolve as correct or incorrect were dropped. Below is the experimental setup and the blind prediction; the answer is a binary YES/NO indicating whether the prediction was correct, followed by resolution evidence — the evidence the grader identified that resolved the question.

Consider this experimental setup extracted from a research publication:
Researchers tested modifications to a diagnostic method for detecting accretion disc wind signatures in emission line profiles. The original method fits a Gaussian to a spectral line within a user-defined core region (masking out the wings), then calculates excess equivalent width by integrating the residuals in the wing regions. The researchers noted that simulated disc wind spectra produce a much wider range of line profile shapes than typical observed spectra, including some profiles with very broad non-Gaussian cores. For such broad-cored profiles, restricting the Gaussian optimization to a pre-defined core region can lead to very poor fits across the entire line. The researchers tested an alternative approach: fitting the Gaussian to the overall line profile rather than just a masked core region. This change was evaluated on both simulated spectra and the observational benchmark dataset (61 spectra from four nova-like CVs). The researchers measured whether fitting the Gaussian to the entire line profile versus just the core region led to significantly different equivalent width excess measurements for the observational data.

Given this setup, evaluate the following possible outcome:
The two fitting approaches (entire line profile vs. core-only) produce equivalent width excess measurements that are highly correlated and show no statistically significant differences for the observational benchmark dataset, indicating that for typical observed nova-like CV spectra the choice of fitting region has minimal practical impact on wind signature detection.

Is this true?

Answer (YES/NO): YES